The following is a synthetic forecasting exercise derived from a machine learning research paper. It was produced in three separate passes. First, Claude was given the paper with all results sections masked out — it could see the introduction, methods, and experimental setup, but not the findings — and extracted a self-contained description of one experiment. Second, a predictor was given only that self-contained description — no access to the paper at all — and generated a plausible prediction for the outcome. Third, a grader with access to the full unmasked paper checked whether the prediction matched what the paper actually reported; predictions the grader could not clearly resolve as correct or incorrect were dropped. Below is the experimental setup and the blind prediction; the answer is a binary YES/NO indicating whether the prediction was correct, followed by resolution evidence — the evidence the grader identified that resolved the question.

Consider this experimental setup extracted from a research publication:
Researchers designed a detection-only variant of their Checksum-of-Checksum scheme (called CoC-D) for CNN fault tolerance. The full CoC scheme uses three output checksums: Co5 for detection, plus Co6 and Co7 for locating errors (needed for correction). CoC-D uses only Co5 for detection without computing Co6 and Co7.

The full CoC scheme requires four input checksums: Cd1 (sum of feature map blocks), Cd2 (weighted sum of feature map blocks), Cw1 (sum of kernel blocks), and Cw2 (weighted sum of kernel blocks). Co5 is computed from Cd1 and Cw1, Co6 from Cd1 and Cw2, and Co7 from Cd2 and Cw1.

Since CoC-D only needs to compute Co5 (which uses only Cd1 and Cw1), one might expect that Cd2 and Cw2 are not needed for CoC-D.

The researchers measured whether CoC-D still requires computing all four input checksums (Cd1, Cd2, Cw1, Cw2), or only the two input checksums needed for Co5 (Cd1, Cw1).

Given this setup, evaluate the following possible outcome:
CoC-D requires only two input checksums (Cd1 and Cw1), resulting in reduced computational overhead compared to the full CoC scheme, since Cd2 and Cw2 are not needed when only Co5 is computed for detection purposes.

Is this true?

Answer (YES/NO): NO